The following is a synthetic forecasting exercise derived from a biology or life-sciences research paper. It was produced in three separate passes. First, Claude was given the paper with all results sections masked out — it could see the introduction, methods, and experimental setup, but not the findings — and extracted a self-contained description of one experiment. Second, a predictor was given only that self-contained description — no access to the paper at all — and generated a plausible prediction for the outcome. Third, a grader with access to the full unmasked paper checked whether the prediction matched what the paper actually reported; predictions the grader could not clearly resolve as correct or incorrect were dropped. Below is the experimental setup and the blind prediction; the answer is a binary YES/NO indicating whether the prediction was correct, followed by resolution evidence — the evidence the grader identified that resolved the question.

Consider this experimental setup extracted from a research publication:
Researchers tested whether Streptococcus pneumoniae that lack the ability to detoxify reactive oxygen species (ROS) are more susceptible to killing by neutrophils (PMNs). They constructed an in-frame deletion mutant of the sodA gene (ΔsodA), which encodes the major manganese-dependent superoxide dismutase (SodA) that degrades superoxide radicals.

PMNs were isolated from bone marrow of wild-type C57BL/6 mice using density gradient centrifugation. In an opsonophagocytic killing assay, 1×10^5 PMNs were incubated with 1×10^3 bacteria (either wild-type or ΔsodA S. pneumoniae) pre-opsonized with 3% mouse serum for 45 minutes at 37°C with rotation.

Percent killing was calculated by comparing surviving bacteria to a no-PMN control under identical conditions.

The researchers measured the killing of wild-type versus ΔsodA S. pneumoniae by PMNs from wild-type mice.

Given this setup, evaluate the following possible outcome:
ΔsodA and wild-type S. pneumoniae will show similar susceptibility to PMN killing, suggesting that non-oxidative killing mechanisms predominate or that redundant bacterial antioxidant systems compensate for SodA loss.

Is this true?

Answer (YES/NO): NO